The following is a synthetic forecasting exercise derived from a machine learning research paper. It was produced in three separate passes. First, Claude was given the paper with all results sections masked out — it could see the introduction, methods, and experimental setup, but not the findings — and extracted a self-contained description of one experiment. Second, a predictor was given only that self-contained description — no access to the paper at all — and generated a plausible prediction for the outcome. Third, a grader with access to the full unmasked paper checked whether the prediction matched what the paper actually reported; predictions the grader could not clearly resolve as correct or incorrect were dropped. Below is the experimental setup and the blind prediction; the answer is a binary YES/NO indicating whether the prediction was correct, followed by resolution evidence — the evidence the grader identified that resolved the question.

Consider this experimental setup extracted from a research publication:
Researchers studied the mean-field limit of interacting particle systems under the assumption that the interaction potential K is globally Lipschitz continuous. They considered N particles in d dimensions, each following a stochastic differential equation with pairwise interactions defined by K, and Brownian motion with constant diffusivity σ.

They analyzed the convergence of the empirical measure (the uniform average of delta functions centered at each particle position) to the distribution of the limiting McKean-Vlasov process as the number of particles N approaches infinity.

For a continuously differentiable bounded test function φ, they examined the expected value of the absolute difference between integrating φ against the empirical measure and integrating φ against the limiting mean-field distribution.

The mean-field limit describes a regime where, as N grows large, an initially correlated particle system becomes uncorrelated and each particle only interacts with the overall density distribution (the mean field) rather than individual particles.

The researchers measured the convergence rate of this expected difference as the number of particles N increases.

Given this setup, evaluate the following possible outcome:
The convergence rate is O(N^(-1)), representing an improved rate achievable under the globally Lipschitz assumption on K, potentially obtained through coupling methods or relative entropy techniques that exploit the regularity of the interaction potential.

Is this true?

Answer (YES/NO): NO